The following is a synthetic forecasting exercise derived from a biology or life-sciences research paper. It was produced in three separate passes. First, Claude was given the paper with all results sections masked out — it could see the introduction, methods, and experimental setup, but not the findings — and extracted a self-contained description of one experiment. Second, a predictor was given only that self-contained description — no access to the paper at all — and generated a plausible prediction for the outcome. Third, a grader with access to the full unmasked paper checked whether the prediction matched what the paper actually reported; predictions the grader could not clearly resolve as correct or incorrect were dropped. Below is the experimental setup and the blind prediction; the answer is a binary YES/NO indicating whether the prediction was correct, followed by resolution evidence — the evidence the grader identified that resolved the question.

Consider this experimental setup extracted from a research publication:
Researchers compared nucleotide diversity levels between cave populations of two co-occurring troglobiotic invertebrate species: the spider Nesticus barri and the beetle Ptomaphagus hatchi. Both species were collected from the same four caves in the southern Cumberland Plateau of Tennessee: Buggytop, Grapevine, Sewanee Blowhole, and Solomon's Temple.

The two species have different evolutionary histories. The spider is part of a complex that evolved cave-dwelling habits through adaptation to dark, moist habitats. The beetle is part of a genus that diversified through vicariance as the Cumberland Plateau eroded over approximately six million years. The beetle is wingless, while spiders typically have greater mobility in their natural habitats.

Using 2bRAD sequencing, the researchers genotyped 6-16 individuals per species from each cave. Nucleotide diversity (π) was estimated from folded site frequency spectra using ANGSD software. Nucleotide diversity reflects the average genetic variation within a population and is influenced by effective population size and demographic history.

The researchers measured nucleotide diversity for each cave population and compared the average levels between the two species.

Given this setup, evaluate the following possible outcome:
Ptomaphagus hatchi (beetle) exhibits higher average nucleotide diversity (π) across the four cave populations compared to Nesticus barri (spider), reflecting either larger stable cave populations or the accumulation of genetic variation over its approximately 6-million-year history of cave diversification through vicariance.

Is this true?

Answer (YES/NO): YES